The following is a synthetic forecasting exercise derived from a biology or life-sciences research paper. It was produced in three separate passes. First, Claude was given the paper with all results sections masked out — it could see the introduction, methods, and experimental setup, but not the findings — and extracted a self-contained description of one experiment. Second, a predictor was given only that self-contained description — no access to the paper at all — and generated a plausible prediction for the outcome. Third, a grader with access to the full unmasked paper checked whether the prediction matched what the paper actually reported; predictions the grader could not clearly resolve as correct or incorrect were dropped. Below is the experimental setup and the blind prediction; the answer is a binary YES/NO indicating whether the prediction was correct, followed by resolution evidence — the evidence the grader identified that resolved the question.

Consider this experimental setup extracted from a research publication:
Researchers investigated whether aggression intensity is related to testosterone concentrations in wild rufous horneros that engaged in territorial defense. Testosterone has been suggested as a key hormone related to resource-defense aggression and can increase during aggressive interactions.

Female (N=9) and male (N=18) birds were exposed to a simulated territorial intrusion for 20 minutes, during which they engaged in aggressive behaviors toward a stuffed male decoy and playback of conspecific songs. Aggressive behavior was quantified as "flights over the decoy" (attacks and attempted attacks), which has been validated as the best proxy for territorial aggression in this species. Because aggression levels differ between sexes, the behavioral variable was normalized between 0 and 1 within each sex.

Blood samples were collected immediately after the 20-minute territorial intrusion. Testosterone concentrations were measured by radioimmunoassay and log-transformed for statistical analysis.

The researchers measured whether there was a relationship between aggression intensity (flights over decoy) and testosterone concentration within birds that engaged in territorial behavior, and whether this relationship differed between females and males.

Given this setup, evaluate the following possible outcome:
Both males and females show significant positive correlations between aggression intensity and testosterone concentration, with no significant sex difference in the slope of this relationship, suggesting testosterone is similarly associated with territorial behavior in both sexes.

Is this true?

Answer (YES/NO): NO